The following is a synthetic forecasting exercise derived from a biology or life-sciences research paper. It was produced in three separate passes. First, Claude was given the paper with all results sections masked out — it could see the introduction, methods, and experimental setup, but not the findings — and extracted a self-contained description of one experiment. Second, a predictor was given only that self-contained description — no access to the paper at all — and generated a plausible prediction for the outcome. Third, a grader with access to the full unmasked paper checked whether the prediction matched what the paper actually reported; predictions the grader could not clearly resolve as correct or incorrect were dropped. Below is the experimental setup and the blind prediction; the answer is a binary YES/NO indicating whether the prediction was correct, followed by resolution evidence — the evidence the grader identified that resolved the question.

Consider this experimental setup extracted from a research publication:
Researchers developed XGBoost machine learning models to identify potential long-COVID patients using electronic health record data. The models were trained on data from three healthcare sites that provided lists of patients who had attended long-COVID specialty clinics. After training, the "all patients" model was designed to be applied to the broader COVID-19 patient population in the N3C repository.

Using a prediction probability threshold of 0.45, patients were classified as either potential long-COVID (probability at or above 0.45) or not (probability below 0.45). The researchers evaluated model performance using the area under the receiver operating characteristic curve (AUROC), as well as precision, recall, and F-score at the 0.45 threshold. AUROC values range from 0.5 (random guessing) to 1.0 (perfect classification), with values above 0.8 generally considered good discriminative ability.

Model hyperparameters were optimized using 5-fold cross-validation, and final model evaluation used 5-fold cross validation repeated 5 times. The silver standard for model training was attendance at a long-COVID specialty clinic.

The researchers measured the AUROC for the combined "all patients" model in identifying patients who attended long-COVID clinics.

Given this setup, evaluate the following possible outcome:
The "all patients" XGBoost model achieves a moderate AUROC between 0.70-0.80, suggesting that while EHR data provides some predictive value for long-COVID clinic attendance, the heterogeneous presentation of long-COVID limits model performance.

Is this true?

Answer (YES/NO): NO